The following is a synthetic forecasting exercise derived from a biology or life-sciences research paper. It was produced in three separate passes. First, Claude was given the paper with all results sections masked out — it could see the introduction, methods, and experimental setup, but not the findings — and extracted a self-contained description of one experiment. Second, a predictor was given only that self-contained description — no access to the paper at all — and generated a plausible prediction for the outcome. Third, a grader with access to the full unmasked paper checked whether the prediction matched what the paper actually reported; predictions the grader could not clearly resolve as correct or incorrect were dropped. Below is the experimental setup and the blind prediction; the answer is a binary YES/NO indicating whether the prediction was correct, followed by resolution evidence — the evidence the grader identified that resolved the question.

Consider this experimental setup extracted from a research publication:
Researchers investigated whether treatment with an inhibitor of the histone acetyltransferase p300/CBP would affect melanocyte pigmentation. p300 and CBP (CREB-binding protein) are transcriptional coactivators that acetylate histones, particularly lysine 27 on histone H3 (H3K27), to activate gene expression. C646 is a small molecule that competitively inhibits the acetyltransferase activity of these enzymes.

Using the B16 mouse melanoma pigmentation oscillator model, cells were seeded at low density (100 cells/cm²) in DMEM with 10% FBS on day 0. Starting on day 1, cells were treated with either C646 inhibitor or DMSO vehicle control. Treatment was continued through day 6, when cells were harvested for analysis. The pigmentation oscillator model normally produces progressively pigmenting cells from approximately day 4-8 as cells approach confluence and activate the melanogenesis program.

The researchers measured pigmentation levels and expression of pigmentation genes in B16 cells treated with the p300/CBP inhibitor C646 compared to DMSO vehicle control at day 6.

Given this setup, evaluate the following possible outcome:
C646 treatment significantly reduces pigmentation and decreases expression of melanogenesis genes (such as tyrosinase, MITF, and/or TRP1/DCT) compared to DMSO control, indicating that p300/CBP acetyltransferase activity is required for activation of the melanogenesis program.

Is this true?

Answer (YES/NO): YES